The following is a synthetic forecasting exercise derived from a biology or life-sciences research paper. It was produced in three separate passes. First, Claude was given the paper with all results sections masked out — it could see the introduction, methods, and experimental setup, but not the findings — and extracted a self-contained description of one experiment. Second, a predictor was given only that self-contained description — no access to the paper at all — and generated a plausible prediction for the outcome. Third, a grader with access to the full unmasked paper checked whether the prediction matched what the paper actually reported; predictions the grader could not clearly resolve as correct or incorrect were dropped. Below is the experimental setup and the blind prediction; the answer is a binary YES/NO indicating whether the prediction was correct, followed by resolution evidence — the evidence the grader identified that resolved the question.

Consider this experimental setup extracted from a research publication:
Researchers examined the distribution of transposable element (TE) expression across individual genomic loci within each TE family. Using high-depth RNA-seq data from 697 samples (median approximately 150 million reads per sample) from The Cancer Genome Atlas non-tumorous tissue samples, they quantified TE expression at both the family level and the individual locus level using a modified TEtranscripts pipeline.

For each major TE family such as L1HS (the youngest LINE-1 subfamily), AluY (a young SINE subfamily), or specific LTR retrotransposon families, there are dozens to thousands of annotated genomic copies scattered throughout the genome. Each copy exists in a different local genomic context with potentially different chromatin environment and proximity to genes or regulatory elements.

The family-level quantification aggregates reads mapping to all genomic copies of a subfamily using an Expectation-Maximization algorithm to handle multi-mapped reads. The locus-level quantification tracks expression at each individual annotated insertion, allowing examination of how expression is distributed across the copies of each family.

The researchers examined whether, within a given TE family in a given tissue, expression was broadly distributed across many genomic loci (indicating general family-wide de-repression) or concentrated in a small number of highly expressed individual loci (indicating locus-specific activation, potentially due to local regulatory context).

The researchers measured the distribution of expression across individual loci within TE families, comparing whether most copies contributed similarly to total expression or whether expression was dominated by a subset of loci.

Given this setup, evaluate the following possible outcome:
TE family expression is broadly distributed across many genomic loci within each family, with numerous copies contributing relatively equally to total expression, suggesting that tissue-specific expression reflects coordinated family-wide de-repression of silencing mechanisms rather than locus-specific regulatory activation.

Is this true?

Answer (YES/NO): NO